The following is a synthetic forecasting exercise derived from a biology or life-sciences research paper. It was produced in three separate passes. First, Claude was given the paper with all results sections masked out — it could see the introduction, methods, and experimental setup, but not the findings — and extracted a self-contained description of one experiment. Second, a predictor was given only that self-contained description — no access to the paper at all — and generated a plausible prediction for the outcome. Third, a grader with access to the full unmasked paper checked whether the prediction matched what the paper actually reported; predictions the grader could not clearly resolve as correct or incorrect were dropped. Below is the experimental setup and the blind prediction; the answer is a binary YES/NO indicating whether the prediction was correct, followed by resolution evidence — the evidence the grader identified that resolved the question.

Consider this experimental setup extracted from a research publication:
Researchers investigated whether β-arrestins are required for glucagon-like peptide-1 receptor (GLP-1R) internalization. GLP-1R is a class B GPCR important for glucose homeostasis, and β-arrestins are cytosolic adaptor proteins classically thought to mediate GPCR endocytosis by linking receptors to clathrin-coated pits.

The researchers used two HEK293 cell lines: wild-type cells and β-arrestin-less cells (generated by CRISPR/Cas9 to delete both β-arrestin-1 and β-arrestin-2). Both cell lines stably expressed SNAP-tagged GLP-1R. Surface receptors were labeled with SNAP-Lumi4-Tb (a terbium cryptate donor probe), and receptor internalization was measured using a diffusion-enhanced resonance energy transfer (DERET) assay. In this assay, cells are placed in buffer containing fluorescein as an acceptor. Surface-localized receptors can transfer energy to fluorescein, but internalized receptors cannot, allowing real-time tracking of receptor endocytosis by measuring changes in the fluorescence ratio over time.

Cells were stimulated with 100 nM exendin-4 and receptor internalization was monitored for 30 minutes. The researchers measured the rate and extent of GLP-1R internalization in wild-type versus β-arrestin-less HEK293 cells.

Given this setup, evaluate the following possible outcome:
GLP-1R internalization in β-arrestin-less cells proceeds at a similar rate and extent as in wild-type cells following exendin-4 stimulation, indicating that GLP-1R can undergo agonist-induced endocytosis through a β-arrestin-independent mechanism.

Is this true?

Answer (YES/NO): YES